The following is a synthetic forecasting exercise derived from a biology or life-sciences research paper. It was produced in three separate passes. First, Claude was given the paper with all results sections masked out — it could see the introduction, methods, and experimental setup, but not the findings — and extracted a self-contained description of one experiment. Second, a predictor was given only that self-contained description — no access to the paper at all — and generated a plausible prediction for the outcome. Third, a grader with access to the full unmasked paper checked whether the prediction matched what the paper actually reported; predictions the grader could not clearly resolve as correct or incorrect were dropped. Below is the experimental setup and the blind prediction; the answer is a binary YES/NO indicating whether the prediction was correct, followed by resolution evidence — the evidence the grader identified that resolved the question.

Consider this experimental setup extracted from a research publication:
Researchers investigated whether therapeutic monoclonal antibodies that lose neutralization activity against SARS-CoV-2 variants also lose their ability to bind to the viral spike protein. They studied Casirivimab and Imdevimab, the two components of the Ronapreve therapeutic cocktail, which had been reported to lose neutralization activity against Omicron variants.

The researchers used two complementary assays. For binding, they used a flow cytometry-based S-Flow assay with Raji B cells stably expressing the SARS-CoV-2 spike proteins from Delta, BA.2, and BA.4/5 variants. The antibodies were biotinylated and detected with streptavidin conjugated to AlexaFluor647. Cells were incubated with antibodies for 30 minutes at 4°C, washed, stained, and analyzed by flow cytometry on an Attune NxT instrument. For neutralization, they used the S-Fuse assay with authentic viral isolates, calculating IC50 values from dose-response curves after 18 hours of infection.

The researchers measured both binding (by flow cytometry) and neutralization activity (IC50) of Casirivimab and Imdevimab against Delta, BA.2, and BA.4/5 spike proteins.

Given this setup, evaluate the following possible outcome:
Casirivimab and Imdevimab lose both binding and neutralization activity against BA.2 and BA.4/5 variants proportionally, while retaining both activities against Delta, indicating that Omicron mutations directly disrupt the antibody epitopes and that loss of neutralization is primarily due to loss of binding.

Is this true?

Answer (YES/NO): NO